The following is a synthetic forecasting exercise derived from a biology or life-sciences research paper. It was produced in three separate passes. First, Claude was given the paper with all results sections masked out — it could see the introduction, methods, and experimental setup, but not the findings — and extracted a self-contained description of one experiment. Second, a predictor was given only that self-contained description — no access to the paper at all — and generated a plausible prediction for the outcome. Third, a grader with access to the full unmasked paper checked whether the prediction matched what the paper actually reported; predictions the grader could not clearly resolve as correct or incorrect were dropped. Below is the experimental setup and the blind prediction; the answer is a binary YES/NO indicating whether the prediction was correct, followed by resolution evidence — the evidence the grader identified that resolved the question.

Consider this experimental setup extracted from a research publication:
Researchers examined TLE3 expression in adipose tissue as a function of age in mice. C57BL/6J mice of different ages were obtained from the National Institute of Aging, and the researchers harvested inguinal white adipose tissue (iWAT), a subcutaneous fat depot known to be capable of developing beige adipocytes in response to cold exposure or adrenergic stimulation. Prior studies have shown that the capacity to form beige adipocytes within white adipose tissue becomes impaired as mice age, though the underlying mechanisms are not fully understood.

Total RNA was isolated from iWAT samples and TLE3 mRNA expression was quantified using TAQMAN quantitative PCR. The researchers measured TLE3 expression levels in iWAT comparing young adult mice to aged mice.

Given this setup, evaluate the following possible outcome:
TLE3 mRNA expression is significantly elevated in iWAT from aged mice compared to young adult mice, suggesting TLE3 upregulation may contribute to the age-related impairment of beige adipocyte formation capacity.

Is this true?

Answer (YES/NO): YES